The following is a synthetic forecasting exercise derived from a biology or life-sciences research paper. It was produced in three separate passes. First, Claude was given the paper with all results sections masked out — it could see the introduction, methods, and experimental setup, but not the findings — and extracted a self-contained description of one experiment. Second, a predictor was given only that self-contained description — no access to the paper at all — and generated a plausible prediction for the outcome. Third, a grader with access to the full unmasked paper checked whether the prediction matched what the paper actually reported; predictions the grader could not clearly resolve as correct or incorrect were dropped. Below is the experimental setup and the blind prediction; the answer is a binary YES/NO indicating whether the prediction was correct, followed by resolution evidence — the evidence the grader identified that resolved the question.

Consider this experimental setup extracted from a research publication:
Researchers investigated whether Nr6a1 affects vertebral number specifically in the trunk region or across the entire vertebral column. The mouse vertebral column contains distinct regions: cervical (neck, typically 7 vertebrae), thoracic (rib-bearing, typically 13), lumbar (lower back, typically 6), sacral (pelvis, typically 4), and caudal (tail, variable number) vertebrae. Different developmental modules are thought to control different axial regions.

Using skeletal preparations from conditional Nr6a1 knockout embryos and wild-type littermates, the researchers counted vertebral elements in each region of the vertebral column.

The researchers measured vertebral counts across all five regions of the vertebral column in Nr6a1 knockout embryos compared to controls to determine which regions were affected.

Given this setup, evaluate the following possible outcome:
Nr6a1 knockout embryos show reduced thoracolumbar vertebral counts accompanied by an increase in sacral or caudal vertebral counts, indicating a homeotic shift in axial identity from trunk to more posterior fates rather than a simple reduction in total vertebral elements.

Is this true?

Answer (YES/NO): YES